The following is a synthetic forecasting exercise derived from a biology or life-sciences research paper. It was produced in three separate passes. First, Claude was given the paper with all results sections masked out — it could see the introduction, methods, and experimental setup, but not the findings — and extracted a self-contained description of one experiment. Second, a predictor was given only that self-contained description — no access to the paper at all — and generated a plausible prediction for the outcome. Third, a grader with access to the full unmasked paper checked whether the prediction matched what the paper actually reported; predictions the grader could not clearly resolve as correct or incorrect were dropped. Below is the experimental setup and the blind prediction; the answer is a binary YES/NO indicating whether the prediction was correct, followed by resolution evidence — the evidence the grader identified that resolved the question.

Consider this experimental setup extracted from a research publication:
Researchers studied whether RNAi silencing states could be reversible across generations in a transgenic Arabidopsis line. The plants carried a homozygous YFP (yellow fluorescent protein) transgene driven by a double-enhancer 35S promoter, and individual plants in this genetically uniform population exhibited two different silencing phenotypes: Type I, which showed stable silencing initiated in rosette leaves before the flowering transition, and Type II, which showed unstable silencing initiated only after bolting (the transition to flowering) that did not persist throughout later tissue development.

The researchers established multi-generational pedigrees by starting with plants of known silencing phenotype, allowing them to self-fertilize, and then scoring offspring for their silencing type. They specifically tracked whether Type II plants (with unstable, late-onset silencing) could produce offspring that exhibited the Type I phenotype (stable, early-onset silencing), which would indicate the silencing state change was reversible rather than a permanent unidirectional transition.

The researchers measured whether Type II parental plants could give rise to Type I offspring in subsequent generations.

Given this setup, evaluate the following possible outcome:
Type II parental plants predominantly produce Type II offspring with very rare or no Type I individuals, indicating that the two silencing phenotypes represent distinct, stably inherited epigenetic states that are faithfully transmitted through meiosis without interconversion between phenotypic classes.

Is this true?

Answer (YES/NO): NO